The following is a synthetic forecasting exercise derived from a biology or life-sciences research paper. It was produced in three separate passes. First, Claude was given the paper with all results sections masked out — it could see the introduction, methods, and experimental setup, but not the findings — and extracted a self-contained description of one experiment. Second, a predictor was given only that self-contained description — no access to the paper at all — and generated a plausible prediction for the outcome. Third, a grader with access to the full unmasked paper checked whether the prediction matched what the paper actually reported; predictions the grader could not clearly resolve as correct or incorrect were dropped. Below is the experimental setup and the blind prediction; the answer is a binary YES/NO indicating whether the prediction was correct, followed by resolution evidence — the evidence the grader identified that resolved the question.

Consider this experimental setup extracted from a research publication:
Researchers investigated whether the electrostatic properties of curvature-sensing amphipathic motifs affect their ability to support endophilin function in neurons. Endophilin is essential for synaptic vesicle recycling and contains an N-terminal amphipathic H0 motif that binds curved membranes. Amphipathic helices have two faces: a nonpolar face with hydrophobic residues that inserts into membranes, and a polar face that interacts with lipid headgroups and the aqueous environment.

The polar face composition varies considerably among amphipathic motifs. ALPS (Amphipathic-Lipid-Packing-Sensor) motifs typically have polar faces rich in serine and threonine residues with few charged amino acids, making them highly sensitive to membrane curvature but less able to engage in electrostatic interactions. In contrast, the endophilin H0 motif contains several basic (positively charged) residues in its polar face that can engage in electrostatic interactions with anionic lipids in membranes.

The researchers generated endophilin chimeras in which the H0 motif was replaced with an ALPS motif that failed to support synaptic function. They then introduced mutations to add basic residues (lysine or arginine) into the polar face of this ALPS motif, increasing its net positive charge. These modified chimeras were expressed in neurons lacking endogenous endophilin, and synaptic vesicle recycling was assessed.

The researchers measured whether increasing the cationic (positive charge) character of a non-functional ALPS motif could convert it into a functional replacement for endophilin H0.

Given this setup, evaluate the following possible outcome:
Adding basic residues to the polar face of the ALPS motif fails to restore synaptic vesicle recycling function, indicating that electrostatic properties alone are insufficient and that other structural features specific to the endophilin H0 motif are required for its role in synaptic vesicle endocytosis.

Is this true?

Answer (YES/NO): NO